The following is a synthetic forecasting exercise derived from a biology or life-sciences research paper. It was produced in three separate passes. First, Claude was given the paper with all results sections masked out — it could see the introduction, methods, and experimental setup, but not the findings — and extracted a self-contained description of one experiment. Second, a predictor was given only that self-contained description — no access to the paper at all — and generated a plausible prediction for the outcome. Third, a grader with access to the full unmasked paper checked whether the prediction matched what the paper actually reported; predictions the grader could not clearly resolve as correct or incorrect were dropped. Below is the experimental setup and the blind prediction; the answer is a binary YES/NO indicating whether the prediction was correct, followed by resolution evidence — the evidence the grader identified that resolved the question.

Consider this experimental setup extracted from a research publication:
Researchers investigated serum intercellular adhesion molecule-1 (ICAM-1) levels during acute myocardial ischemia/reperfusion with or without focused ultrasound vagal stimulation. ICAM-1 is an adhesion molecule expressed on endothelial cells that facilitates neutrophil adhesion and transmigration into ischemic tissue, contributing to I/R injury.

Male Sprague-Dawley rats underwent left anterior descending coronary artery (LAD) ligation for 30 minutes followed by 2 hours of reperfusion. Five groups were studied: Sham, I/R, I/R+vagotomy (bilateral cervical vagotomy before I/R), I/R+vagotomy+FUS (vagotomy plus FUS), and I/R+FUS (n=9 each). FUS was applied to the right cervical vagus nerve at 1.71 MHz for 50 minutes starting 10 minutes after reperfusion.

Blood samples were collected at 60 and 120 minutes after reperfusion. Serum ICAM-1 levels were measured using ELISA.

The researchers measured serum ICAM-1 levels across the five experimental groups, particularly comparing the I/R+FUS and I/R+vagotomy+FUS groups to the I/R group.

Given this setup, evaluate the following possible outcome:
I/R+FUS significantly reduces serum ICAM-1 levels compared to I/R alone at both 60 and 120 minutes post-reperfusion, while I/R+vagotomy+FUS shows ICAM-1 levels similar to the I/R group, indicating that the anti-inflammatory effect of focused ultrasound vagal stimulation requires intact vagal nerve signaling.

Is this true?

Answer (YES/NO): YES